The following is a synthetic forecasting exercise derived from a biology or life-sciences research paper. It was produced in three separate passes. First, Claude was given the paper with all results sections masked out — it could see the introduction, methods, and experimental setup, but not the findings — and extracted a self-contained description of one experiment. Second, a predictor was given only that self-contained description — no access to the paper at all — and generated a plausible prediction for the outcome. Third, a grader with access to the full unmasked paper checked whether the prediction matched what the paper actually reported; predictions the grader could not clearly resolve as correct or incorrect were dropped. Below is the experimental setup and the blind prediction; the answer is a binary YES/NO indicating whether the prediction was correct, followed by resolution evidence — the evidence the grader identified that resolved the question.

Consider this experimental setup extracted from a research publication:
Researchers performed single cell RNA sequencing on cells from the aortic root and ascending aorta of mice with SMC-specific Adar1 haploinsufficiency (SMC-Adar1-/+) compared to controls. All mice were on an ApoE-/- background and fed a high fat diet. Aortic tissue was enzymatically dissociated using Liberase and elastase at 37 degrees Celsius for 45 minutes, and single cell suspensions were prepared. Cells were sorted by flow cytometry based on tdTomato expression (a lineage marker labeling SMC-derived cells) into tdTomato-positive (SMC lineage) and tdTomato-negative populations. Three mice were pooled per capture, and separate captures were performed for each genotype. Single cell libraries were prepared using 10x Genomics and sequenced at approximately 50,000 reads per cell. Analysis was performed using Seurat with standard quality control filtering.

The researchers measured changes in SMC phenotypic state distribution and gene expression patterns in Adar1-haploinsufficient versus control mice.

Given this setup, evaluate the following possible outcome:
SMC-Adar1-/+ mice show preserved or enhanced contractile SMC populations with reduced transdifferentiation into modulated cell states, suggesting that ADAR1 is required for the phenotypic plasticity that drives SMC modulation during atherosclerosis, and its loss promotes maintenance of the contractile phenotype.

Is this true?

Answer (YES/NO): NO